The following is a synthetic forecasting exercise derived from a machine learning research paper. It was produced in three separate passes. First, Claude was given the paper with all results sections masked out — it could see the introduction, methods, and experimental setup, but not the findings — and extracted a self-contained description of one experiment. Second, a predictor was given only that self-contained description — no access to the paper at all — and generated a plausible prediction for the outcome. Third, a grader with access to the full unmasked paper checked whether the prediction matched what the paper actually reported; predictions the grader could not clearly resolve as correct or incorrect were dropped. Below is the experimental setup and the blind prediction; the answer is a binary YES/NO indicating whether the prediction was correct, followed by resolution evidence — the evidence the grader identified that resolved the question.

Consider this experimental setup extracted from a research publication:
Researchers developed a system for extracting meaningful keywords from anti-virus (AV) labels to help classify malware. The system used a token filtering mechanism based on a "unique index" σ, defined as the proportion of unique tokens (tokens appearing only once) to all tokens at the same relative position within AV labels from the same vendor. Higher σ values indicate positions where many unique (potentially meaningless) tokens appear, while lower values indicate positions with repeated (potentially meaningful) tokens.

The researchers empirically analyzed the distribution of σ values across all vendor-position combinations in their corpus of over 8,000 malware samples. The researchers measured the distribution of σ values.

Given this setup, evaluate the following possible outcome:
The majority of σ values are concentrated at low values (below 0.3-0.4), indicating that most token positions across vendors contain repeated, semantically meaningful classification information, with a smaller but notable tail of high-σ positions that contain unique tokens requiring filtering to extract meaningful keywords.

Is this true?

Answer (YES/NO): NO